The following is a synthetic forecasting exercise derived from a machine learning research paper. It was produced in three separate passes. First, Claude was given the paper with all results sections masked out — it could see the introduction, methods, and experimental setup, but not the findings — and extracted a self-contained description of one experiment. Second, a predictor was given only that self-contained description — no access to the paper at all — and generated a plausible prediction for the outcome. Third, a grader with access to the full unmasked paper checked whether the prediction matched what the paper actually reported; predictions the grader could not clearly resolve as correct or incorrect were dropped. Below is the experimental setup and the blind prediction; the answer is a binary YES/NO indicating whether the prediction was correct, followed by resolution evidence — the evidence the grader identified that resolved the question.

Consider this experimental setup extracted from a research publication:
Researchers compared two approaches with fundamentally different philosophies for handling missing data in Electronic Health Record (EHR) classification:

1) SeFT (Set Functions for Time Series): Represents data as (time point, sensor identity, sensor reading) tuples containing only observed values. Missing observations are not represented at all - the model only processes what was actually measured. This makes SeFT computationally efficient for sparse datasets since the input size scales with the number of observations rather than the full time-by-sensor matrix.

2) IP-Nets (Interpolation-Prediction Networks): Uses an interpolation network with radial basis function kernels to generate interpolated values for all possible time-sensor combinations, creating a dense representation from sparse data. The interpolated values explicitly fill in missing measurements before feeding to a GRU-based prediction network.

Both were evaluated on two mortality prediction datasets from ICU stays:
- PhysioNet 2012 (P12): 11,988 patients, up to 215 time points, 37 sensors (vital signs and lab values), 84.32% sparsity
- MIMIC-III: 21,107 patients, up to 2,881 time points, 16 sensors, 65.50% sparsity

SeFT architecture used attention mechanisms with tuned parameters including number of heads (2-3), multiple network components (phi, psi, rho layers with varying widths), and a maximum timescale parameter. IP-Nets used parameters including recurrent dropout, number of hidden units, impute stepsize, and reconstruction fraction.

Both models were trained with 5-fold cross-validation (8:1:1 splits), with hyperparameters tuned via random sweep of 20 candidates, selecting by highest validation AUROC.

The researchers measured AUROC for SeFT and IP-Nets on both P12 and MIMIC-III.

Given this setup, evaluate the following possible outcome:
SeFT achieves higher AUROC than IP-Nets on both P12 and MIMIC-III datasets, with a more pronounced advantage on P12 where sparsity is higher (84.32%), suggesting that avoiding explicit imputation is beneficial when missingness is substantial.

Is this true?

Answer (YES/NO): NO